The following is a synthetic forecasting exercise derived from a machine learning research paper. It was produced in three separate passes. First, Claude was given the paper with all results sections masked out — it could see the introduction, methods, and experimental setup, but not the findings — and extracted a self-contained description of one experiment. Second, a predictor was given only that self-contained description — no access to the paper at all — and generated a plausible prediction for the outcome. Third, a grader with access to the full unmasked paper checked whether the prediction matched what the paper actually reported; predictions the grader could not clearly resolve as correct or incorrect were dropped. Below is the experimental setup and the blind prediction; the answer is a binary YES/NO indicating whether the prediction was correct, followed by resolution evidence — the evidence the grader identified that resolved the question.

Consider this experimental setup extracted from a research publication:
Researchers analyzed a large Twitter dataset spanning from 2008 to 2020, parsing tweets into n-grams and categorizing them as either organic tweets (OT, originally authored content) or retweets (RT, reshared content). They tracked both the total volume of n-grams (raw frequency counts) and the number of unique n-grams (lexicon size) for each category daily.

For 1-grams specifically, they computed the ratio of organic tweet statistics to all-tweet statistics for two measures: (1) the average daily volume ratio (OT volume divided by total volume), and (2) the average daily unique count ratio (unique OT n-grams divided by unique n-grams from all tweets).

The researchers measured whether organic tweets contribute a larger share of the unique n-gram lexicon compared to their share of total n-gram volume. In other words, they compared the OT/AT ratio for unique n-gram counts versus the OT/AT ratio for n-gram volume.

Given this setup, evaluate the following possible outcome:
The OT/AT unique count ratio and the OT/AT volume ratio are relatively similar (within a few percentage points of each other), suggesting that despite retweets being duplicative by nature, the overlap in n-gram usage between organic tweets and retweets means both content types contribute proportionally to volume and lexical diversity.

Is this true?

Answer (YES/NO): NO